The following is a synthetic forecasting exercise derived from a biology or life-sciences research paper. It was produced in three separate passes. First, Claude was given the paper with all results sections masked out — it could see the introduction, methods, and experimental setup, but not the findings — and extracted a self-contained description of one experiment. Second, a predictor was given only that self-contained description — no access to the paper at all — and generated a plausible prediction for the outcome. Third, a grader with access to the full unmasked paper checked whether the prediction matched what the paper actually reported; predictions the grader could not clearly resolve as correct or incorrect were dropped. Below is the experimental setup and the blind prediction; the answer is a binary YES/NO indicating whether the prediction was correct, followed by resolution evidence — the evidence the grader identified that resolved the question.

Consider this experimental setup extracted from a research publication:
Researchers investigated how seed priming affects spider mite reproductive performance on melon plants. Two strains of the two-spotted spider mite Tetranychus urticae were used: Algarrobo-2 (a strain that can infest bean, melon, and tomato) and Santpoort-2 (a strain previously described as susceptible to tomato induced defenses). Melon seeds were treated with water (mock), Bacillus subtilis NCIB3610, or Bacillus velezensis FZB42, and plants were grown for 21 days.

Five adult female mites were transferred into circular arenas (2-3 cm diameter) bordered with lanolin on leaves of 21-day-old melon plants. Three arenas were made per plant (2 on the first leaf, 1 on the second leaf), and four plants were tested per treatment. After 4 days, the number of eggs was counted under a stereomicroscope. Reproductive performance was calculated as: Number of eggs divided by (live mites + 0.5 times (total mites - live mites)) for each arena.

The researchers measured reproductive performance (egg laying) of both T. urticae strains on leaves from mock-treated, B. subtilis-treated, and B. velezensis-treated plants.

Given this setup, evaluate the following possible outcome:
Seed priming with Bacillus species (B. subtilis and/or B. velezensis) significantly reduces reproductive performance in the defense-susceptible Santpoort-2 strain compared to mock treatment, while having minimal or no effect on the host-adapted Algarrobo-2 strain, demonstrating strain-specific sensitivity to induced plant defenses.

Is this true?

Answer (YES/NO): YES